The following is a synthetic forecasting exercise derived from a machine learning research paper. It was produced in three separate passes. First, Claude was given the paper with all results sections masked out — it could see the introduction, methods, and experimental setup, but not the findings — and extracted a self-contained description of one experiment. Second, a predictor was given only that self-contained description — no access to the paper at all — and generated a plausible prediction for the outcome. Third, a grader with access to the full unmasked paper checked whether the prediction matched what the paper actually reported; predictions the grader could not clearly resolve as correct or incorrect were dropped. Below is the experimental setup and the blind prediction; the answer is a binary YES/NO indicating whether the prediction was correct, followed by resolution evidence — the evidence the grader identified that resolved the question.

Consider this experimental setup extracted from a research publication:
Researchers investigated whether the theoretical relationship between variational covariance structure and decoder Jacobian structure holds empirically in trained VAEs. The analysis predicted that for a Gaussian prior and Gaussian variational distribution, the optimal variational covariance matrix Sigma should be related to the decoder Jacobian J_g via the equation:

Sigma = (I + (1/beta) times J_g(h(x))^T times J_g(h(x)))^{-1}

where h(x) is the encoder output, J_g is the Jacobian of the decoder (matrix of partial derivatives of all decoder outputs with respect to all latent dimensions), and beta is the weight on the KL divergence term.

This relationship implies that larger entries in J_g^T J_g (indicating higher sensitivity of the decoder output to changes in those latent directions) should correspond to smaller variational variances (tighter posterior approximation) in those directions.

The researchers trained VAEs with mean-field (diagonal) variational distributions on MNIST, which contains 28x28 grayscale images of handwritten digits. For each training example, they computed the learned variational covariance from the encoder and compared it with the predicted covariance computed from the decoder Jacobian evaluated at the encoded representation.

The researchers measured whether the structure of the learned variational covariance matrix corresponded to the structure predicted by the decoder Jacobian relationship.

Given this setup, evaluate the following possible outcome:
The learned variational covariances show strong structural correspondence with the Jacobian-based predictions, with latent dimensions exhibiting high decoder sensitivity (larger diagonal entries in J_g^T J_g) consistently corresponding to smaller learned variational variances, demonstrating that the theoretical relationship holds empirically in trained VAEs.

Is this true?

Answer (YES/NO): NO